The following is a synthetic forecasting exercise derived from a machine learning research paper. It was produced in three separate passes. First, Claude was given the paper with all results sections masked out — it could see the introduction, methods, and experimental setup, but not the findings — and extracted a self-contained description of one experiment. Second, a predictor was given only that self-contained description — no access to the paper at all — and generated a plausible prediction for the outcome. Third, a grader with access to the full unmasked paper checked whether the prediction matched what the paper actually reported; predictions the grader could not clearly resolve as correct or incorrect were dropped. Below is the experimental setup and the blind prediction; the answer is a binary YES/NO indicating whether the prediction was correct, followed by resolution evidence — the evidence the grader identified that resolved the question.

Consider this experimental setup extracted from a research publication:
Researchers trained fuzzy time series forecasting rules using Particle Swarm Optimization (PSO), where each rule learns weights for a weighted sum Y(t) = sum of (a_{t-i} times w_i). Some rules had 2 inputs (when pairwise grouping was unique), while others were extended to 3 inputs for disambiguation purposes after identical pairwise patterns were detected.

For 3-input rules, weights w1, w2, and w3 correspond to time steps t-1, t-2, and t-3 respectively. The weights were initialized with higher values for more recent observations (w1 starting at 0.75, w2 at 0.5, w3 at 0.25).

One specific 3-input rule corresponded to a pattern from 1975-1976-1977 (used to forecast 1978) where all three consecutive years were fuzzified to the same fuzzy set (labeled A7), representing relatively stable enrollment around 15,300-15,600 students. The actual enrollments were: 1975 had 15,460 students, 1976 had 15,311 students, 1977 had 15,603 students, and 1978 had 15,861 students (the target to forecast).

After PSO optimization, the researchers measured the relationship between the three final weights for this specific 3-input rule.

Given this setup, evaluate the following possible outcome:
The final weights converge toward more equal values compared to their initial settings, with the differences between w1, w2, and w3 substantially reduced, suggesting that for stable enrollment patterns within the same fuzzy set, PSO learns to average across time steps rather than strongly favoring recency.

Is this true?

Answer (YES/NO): NO